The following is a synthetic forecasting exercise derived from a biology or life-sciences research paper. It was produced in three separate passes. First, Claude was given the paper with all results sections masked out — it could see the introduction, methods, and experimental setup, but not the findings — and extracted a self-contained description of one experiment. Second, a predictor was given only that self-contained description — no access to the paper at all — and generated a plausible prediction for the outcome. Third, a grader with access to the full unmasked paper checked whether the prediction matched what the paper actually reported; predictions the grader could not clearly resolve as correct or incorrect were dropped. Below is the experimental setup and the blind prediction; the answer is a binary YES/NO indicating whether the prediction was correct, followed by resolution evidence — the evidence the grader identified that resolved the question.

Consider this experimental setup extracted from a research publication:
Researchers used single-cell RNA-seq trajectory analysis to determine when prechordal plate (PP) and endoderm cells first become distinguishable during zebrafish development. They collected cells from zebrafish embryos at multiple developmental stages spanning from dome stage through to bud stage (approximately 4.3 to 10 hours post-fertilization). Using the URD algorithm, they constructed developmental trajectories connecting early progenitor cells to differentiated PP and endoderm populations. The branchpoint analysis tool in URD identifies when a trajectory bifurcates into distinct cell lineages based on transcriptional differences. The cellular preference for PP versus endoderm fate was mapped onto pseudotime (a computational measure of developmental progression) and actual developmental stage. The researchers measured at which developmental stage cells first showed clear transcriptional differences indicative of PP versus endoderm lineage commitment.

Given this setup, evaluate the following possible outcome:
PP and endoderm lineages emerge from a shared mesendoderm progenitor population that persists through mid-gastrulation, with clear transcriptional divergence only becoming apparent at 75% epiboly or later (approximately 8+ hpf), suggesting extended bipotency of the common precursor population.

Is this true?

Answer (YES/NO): NO